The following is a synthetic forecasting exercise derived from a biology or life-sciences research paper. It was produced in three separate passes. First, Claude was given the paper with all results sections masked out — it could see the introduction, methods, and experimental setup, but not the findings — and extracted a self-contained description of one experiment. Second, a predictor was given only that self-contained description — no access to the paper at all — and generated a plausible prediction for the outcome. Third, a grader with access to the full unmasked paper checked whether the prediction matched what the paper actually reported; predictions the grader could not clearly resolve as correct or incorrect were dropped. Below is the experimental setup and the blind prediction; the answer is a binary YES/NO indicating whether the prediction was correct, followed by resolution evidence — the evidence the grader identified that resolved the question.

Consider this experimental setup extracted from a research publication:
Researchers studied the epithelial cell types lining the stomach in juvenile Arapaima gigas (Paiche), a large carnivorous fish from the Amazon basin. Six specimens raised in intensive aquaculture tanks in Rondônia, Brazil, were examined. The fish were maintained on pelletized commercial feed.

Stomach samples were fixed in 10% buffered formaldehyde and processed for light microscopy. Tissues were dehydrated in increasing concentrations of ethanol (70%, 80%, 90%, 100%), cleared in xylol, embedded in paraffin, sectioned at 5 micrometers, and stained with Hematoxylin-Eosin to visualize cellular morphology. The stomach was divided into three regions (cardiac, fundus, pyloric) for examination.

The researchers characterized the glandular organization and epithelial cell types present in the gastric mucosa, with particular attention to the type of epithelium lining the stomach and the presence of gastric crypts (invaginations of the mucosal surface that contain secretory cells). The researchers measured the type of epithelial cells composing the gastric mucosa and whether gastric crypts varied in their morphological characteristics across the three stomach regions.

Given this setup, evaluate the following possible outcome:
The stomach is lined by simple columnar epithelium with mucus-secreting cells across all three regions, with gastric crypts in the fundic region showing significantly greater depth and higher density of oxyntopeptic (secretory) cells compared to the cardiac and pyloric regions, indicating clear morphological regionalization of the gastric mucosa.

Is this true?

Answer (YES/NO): NO